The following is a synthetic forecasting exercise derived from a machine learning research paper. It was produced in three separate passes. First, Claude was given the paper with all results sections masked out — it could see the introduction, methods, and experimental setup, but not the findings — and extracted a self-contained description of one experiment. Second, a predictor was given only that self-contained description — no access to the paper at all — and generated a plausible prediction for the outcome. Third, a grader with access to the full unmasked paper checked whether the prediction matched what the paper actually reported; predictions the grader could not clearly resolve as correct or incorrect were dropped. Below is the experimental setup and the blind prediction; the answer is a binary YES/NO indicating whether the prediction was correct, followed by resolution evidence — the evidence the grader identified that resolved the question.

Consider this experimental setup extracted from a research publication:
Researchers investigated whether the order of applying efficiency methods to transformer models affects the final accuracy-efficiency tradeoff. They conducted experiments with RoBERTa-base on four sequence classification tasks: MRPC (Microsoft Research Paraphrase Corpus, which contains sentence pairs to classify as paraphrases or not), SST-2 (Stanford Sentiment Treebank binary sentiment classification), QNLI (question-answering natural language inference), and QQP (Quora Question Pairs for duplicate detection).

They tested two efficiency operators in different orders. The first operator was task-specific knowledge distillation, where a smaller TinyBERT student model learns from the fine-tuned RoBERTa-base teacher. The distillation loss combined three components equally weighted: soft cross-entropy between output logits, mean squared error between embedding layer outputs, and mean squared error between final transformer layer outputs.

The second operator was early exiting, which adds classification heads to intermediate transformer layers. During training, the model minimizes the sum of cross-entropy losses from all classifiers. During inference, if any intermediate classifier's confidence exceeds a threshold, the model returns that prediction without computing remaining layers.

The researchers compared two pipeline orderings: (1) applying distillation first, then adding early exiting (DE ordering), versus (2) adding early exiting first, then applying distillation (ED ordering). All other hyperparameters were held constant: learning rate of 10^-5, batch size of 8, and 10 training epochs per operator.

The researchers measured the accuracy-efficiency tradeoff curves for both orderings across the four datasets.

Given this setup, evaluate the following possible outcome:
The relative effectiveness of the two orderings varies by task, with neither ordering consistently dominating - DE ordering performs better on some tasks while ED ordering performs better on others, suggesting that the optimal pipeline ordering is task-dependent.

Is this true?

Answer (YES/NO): NO